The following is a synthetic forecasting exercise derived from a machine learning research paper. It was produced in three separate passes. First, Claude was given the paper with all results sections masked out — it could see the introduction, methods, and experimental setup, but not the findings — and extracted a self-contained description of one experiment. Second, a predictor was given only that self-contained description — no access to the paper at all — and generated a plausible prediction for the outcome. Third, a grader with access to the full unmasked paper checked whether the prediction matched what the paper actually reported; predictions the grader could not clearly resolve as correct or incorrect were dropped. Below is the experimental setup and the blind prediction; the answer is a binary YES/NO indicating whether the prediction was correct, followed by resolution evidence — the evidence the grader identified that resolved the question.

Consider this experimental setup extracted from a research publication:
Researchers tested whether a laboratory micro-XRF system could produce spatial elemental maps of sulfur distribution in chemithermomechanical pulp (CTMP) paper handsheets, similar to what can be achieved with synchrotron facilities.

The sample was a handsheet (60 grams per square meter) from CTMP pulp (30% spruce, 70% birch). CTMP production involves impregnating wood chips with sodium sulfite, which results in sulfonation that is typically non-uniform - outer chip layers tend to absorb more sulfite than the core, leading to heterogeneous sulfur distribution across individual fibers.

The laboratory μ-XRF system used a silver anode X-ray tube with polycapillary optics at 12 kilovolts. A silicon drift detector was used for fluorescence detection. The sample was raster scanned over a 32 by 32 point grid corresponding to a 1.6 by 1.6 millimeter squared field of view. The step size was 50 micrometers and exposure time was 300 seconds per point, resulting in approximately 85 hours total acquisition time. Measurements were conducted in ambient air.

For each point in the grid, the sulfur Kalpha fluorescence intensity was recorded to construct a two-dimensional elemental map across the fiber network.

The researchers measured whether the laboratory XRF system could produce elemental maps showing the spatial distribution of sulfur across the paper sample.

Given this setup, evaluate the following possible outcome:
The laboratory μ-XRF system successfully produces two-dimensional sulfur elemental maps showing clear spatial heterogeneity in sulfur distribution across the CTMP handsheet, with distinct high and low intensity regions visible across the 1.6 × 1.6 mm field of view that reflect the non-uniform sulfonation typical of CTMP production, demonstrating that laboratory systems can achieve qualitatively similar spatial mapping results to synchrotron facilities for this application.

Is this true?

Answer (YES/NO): YES